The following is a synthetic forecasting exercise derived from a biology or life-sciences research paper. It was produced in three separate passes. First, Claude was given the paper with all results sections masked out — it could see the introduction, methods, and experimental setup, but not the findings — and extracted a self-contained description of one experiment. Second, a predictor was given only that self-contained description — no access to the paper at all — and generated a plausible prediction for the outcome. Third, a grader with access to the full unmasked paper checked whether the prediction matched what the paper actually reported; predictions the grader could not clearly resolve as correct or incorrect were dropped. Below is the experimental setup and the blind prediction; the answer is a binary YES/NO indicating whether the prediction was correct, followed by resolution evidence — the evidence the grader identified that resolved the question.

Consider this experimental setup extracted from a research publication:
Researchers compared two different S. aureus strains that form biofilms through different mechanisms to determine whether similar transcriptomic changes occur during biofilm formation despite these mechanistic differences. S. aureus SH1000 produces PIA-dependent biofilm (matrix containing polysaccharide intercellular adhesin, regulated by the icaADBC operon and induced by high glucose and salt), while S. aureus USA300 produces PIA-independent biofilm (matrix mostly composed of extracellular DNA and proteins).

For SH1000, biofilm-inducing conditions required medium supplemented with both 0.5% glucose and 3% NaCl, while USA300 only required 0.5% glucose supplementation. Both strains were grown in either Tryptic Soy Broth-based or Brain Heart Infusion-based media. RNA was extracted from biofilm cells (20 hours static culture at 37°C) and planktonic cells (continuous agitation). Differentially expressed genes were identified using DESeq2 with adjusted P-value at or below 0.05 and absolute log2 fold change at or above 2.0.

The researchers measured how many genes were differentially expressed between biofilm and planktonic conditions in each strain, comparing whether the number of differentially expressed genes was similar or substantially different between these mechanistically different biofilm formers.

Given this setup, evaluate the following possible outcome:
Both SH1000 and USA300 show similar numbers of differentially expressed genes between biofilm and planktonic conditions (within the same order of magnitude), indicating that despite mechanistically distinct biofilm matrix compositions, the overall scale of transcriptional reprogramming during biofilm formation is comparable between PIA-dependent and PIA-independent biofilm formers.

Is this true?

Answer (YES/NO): YES